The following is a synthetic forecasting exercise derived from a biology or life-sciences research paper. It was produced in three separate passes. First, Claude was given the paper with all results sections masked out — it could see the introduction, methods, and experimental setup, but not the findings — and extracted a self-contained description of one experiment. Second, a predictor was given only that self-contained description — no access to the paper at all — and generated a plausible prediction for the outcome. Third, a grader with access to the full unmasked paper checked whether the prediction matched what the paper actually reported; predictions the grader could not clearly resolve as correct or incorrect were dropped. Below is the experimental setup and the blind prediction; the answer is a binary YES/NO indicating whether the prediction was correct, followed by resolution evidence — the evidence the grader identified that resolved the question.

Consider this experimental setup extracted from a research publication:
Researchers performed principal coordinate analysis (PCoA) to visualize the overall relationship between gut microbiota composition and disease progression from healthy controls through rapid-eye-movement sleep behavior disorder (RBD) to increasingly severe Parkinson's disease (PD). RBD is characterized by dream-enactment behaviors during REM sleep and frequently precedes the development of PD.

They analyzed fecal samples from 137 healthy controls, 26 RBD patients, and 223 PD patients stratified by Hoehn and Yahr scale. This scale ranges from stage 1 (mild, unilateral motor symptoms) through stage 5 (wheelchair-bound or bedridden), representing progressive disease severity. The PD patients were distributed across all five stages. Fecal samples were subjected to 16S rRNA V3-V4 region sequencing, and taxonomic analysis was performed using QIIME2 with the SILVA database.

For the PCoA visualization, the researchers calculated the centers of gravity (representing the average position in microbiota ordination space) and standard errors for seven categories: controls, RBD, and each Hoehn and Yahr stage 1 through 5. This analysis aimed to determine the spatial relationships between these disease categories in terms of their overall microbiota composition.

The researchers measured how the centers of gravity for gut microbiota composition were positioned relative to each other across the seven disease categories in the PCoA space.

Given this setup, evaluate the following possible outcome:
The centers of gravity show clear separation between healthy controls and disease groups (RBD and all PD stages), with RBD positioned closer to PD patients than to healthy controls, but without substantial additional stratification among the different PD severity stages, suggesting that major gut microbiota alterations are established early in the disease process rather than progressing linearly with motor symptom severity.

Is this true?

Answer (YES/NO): NO